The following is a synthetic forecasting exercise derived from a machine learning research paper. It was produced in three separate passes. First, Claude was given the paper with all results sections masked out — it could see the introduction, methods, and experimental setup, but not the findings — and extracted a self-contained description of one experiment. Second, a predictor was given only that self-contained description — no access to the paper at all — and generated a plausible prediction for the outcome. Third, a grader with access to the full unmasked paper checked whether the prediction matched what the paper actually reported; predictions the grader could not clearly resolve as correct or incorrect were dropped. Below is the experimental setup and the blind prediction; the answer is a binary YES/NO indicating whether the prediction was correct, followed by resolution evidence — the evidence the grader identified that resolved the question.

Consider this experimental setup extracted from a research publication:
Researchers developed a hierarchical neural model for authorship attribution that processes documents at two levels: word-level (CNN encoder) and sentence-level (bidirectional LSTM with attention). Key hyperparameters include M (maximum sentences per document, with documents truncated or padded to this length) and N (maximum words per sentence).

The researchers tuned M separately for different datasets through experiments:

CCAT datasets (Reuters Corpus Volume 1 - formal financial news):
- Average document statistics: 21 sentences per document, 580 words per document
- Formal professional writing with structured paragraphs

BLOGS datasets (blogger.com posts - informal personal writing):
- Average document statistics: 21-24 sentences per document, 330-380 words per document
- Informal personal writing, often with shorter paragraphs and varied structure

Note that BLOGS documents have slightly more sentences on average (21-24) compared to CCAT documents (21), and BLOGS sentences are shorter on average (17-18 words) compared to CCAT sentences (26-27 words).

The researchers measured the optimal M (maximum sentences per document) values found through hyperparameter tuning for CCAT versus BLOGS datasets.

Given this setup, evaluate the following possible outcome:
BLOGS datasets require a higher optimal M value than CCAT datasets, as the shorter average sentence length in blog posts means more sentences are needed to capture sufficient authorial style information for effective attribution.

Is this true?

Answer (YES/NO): NO